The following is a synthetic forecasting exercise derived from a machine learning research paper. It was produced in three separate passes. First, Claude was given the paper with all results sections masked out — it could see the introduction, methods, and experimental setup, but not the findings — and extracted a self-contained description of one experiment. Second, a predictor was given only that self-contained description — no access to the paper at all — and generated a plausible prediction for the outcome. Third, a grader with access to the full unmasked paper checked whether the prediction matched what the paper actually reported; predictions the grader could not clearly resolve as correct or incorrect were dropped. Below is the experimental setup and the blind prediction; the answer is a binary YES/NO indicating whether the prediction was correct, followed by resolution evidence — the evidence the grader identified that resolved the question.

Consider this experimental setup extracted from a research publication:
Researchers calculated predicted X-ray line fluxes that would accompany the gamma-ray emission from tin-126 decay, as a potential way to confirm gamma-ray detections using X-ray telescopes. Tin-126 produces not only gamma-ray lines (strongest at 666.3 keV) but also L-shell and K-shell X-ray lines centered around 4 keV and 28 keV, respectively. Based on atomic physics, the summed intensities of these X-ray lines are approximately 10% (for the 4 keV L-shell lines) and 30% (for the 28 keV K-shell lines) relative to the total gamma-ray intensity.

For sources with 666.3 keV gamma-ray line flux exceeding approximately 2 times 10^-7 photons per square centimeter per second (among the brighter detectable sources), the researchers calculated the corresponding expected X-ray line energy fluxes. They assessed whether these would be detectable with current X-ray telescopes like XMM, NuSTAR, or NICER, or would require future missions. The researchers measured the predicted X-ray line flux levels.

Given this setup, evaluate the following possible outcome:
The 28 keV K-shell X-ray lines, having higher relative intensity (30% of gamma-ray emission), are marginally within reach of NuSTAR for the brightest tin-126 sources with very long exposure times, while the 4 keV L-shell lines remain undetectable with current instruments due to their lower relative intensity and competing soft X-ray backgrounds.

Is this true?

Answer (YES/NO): NO